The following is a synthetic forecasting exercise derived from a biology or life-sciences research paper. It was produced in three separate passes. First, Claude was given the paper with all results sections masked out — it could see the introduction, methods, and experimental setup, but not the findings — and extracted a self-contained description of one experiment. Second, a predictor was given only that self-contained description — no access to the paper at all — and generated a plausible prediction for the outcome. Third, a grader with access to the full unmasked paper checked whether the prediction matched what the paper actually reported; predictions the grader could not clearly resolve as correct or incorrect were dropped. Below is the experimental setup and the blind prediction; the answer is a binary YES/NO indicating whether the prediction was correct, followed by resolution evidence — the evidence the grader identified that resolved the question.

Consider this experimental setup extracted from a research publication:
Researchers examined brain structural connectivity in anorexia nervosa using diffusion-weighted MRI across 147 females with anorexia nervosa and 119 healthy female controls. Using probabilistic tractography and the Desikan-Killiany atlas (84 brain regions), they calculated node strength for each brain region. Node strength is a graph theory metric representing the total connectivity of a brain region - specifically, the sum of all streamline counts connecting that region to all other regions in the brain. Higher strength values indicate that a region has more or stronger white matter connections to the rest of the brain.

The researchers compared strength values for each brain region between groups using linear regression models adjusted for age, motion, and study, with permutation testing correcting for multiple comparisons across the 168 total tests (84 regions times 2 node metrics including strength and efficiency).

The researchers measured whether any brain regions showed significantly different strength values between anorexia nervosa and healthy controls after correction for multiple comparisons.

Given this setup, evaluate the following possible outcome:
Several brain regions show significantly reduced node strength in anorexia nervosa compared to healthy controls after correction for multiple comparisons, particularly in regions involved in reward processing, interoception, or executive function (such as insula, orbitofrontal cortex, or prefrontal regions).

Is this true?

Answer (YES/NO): NO